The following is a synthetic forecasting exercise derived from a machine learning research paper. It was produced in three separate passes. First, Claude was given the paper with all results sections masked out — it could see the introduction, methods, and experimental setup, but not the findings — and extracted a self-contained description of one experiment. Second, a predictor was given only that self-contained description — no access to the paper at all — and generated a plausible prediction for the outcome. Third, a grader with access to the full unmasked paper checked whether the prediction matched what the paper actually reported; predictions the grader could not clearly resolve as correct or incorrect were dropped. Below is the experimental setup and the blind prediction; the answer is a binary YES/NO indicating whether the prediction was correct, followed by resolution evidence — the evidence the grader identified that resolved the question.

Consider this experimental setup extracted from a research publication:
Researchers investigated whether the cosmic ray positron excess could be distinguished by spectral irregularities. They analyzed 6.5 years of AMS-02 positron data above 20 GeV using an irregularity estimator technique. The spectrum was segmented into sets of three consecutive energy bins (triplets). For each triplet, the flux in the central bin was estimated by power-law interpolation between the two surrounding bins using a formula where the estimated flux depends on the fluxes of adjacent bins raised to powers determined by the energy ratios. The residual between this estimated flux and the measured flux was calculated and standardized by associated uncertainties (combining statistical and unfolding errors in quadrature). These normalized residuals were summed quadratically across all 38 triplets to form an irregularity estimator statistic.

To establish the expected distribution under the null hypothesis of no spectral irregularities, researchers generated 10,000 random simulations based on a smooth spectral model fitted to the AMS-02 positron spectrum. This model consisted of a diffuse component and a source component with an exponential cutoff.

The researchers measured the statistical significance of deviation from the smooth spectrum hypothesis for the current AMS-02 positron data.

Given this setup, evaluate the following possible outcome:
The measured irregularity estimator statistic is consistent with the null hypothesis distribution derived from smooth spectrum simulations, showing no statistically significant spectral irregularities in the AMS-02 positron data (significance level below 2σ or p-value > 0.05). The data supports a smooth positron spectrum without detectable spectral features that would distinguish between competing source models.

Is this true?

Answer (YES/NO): NO